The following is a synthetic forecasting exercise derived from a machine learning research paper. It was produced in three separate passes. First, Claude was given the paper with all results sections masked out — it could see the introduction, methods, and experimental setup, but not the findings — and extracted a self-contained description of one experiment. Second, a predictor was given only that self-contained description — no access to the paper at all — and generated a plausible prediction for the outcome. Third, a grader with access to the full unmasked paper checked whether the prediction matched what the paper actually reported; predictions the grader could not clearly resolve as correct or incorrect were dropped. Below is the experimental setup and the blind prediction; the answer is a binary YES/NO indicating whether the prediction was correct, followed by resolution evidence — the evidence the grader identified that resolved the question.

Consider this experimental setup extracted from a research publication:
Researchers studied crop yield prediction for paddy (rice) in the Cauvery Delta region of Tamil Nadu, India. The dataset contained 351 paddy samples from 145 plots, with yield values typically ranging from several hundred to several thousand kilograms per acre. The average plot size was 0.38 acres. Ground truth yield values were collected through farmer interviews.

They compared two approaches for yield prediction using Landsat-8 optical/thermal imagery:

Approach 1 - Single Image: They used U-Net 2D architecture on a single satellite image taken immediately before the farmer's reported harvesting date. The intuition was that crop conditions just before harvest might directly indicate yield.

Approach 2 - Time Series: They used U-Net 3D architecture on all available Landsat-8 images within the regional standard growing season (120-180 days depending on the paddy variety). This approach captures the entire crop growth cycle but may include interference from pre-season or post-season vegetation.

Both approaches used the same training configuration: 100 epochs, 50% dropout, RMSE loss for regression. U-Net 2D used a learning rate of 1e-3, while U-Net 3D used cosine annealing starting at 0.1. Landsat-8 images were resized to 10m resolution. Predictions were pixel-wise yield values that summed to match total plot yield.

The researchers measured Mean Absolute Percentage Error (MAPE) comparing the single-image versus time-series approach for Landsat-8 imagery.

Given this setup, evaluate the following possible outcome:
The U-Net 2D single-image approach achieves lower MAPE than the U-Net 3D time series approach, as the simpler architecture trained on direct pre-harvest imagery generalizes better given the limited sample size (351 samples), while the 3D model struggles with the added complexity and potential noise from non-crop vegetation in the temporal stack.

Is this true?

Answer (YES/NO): YES